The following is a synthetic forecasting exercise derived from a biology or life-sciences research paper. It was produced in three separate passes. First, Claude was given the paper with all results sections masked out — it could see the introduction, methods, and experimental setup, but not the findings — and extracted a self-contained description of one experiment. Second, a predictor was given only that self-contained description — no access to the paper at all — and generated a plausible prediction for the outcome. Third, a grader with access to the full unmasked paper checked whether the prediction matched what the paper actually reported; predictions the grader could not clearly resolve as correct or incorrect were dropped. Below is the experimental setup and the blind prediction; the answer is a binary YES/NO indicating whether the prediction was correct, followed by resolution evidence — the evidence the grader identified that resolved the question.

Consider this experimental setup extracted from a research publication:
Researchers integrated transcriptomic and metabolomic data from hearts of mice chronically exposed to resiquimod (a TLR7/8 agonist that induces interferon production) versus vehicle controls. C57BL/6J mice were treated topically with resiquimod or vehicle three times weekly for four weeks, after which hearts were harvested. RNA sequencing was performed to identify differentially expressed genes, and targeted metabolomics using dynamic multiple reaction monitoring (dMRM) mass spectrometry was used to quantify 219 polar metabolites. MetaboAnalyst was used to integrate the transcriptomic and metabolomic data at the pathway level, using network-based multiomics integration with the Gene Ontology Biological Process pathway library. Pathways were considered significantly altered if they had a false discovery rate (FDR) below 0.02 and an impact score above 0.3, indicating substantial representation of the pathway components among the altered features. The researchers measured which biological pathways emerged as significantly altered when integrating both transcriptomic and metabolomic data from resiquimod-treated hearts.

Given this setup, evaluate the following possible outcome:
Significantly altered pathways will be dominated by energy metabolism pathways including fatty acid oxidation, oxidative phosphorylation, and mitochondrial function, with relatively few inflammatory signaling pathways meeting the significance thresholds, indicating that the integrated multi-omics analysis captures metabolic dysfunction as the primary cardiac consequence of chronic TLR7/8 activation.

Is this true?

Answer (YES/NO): NO